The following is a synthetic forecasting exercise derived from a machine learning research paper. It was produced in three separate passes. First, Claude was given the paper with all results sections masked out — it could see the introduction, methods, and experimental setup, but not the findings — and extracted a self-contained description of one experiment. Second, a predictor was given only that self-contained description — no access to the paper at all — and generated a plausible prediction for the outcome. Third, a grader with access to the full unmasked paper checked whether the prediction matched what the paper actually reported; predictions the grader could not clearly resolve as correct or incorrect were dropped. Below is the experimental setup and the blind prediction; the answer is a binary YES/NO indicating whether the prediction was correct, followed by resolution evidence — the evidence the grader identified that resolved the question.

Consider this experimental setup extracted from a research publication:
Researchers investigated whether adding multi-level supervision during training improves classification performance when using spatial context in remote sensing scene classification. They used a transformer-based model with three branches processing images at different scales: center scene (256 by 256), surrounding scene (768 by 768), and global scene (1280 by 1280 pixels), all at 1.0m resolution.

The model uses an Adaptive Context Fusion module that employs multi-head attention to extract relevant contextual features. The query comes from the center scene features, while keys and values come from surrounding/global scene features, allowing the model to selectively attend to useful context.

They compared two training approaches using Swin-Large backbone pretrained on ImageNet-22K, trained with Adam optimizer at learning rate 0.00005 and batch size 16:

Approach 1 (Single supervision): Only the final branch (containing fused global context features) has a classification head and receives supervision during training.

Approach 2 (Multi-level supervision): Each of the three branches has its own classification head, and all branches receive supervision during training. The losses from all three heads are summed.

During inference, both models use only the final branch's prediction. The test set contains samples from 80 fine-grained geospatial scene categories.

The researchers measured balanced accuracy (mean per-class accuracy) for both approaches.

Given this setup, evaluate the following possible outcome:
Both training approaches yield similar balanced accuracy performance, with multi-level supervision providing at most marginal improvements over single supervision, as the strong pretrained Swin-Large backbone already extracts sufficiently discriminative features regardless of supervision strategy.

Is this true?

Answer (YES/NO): NO